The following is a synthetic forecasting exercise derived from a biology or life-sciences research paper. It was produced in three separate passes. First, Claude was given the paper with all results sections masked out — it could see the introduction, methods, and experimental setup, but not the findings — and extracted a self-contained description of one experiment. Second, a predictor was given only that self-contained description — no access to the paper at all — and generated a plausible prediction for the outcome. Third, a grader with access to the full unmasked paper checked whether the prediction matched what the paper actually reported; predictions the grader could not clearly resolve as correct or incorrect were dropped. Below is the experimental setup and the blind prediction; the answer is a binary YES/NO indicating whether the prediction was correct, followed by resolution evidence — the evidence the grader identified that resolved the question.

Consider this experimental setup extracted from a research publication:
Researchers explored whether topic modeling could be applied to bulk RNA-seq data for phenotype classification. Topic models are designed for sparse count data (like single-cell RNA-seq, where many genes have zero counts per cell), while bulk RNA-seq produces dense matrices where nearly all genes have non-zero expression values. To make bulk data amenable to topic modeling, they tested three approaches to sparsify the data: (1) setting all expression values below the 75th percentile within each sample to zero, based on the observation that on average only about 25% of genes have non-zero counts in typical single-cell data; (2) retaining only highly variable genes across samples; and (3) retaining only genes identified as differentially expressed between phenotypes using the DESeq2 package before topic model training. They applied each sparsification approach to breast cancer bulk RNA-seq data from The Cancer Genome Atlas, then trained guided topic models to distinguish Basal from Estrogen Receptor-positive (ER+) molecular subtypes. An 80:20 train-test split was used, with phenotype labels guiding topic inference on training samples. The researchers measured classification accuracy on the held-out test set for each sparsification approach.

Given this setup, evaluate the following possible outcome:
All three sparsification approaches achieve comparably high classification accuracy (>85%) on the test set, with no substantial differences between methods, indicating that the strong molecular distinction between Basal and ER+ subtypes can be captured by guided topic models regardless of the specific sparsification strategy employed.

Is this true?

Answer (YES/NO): NO